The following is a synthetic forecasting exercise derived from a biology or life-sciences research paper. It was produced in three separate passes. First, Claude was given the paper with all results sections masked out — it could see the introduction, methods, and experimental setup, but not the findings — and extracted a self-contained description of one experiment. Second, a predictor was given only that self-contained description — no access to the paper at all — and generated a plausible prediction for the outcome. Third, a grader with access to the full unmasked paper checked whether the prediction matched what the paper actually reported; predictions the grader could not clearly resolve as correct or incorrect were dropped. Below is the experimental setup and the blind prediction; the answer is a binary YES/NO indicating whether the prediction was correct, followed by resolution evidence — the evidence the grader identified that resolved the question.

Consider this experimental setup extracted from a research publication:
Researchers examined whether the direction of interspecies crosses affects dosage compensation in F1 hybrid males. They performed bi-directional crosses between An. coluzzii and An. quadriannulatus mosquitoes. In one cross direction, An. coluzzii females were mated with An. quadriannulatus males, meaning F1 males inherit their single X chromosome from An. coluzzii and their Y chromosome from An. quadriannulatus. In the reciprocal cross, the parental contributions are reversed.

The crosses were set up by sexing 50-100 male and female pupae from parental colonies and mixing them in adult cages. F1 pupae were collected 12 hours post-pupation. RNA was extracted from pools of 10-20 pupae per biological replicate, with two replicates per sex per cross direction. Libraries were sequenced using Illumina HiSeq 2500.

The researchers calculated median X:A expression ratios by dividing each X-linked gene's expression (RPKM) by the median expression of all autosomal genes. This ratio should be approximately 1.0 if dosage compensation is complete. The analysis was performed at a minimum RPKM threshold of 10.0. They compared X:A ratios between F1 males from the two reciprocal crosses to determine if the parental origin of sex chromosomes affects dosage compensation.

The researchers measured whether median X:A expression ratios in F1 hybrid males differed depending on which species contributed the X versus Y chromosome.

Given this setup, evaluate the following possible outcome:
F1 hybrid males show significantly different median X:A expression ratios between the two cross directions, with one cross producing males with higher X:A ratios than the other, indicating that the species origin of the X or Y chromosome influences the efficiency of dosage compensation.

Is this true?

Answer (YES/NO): NO